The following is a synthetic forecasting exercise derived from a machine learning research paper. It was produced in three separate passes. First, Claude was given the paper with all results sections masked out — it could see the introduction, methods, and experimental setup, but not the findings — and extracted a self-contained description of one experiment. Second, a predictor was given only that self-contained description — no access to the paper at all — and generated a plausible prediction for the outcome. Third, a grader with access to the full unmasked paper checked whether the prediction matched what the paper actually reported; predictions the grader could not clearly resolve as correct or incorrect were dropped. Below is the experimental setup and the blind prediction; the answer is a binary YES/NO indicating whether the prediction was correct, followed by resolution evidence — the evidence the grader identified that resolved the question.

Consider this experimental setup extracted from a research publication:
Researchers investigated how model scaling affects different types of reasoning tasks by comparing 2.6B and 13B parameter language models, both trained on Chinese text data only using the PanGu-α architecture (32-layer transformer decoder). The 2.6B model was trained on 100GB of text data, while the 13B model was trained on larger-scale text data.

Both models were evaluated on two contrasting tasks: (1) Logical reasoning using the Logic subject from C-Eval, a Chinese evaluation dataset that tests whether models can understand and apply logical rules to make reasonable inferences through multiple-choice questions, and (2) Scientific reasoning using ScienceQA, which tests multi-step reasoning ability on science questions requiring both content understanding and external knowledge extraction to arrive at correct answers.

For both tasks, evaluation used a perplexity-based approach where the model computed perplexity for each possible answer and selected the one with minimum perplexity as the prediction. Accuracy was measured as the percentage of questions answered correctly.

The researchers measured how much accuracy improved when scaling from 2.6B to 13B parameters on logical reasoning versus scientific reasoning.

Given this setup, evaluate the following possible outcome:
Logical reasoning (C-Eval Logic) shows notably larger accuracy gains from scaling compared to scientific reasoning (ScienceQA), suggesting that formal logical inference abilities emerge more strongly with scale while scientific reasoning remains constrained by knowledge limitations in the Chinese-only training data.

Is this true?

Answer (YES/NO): YES